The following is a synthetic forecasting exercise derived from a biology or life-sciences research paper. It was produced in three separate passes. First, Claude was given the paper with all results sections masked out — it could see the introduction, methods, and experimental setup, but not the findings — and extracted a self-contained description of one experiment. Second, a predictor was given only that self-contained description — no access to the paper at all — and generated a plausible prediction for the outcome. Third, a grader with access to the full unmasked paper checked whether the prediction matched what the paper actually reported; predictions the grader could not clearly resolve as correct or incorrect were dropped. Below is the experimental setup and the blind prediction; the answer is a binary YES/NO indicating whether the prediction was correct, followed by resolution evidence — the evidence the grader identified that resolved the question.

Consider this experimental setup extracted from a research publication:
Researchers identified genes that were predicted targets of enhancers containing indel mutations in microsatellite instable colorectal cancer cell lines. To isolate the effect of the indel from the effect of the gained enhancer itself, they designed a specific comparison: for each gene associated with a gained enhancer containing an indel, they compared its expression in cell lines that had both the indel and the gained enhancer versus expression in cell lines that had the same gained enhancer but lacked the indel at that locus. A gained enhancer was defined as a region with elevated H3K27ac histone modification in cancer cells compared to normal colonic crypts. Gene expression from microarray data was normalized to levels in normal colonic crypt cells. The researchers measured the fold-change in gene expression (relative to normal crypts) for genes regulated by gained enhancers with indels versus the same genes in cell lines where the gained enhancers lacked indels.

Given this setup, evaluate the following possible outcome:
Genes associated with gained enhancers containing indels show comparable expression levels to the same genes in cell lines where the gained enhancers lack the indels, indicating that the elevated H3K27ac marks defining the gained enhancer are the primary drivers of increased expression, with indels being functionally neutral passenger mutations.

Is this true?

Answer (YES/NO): NO